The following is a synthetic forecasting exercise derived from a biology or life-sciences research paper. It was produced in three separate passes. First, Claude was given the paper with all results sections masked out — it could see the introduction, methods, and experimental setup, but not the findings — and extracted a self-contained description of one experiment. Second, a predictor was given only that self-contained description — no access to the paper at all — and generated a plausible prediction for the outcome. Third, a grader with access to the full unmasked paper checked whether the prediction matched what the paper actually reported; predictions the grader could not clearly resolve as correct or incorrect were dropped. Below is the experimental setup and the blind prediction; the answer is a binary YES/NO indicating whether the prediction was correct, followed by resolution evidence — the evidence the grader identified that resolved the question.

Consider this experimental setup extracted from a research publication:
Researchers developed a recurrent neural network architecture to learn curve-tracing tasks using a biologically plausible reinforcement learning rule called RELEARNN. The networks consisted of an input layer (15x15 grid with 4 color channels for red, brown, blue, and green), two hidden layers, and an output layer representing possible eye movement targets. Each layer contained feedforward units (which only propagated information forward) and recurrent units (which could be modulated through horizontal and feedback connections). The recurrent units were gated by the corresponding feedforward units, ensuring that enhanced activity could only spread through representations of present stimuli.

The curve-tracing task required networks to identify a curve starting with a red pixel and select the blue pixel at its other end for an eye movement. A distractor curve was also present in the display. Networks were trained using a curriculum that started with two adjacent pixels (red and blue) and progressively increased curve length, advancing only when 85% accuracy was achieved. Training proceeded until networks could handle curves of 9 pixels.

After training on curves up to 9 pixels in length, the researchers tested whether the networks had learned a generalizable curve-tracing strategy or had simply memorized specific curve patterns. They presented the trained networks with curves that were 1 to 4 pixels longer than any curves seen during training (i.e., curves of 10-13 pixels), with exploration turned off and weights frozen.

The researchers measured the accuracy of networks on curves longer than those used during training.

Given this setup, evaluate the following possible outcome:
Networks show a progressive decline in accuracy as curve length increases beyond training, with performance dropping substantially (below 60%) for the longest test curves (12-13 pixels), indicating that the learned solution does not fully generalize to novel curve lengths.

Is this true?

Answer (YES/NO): NO